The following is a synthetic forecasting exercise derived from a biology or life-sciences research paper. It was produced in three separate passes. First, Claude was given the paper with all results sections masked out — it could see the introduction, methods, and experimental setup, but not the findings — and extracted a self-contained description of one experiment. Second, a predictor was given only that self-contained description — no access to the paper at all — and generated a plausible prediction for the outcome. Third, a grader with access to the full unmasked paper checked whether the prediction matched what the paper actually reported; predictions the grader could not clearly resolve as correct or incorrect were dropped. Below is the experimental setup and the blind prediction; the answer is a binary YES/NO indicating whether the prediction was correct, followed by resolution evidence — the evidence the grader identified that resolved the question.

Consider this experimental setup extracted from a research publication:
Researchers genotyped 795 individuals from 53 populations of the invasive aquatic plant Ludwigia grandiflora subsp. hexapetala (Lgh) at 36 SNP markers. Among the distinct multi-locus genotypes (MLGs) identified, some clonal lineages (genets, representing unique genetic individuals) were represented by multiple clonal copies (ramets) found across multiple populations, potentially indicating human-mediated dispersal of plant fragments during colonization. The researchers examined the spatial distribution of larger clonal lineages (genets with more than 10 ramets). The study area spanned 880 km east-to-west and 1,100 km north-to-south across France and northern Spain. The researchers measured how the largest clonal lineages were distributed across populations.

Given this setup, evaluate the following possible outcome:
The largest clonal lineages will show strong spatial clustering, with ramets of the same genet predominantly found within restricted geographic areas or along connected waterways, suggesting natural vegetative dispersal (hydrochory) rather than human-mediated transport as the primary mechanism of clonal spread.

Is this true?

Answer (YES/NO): NO